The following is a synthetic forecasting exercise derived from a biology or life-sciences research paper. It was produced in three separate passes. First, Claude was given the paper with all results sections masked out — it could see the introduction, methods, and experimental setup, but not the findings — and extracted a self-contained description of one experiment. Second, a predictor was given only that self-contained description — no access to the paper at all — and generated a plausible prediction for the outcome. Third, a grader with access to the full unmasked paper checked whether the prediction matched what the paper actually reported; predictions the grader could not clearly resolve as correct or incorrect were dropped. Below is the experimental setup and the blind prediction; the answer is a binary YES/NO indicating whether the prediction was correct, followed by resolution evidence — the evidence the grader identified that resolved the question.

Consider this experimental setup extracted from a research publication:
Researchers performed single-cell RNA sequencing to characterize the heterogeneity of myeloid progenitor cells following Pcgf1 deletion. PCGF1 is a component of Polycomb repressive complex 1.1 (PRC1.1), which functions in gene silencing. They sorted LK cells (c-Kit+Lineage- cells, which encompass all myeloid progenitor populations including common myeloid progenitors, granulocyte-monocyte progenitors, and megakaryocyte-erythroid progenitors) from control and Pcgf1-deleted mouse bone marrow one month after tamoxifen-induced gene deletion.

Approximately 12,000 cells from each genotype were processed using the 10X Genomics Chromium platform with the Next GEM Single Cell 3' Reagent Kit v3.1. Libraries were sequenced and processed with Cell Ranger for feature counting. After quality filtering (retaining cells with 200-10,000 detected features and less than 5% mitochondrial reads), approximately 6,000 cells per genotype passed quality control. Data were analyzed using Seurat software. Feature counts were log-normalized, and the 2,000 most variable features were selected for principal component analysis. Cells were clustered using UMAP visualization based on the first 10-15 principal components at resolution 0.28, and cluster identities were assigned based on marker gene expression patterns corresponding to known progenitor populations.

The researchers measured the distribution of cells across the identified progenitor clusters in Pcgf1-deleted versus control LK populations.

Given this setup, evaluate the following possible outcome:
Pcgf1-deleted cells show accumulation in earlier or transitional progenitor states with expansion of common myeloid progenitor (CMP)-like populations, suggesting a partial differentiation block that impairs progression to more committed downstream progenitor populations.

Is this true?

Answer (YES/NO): NO